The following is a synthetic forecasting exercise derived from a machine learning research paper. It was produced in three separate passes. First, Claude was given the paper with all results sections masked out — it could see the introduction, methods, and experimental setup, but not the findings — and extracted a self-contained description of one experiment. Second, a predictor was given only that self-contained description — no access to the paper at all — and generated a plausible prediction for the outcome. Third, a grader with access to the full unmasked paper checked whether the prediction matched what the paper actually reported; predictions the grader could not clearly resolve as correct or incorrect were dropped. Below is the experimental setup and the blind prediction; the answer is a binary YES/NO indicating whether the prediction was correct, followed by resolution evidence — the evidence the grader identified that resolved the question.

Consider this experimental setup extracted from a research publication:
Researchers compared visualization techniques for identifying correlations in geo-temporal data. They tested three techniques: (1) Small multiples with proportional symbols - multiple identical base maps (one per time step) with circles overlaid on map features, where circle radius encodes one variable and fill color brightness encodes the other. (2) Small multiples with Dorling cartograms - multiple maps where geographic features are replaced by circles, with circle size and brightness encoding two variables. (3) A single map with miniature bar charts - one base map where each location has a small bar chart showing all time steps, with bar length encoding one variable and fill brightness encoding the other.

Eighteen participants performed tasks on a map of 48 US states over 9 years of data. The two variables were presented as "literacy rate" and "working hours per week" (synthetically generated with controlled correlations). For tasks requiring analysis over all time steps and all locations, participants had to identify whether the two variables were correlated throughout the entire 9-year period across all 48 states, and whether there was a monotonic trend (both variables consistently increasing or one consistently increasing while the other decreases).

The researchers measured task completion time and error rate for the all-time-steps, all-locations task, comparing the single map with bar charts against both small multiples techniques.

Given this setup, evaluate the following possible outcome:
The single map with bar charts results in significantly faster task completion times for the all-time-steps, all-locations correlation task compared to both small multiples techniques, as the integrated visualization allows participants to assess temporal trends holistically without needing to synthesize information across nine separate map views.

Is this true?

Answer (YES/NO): NO